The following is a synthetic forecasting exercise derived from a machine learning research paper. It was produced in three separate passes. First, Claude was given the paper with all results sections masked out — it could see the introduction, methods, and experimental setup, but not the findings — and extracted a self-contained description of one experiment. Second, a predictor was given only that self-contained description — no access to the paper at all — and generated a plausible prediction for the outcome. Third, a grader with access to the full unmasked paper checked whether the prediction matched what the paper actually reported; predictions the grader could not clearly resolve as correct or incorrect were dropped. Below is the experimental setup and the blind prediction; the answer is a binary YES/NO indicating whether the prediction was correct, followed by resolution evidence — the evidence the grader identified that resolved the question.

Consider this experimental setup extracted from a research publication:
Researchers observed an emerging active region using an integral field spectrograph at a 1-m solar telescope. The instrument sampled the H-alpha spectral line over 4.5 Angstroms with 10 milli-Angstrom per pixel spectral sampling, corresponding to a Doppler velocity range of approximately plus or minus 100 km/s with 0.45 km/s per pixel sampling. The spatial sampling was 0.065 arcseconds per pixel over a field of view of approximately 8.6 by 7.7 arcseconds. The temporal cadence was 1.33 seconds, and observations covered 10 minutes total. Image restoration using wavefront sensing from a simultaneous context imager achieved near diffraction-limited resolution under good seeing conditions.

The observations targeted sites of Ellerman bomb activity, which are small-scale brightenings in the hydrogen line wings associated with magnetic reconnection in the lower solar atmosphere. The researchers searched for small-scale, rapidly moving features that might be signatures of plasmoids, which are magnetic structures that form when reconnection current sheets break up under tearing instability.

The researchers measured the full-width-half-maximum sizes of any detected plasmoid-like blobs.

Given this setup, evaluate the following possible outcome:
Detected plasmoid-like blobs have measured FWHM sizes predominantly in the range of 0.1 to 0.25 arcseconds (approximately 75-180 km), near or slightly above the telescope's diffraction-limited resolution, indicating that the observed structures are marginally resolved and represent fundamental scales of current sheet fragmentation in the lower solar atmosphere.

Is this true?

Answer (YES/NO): NO